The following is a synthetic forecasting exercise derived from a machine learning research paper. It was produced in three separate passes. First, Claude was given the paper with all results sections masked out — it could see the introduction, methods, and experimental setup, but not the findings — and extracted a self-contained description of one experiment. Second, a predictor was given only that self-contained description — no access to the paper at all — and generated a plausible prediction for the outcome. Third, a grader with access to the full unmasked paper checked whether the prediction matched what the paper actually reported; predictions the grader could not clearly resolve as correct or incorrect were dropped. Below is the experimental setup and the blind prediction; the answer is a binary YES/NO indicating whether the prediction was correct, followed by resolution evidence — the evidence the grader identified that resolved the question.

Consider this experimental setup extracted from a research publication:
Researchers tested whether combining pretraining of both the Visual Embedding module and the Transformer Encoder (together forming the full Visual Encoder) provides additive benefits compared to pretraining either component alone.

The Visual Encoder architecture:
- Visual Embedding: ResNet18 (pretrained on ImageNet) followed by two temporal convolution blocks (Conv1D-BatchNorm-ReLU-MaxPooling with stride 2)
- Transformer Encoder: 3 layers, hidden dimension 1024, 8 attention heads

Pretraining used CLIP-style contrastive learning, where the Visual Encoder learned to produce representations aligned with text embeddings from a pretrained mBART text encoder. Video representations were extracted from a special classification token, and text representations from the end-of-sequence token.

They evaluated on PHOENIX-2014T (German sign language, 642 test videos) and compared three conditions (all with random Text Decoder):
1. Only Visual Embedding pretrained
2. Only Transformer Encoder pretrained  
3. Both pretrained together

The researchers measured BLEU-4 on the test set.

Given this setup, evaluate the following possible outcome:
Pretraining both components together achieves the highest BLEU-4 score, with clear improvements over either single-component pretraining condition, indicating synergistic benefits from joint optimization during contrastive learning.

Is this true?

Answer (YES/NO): NO